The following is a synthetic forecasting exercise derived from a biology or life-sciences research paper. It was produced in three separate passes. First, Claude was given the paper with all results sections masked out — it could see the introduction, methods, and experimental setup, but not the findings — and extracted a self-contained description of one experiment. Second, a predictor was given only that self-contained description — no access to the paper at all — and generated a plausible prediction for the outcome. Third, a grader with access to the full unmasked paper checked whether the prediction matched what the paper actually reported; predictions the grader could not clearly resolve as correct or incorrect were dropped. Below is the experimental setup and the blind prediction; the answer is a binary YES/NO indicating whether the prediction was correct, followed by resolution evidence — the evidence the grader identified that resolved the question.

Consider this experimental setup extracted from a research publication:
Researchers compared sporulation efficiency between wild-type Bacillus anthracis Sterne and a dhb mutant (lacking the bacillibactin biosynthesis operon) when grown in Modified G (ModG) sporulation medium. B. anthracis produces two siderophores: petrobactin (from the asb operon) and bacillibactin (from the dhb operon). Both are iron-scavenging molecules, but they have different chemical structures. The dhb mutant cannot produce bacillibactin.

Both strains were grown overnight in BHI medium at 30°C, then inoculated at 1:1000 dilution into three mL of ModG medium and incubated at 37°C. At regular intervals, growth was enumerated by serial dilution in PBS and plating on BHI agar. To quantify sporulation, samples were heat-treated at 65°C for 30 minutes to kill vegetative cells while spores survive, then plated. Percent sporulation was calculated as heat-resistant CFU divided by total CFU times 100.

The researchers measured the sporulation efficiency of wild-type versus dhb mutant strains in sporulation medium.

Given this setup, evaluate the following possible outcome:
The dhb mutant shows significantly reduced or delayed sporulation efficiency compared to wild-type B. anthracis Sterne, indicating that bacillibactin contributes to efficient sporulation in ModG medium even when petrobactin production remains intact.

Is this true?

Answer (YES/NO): NO